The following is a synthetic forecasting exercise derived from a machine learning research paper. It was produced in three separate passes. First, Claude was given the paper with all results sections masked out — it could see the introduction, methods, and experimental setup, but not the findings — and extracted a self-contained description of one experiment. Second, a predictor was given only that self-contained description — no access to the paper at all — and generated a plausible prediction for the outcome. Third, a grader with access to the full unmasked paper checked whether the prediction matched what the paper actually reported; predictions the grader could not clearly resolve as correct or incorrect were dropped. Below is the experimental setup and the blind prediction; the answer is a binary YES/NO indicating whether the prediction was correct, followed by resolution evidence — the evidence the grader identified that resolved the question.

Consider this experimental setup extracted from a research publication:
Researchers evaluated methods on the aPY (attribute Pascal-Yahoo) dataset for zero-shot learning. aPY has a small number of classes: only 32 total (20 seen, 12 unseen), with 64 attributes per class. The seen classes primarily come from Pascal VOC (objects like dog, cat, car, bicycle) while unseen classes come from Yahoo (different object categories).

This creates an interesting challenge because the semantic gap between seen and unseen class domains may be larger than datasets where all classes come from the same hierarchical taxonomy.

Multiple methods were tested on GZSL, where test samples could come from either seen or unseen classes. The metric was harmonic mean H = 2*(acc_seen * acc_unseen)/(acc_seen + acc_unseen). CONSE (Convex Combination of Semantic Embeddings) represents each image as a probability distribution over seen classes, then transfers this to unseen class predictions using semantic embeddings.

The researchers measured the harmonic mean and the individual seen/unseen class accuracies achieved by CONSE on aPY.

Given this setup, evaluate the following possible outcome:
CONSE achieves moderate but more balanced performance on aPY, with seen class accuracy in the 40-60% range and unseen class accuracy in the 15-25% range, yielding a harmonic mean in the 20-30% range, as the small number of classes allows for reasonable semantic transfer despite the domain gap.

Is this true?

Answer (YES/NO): NO